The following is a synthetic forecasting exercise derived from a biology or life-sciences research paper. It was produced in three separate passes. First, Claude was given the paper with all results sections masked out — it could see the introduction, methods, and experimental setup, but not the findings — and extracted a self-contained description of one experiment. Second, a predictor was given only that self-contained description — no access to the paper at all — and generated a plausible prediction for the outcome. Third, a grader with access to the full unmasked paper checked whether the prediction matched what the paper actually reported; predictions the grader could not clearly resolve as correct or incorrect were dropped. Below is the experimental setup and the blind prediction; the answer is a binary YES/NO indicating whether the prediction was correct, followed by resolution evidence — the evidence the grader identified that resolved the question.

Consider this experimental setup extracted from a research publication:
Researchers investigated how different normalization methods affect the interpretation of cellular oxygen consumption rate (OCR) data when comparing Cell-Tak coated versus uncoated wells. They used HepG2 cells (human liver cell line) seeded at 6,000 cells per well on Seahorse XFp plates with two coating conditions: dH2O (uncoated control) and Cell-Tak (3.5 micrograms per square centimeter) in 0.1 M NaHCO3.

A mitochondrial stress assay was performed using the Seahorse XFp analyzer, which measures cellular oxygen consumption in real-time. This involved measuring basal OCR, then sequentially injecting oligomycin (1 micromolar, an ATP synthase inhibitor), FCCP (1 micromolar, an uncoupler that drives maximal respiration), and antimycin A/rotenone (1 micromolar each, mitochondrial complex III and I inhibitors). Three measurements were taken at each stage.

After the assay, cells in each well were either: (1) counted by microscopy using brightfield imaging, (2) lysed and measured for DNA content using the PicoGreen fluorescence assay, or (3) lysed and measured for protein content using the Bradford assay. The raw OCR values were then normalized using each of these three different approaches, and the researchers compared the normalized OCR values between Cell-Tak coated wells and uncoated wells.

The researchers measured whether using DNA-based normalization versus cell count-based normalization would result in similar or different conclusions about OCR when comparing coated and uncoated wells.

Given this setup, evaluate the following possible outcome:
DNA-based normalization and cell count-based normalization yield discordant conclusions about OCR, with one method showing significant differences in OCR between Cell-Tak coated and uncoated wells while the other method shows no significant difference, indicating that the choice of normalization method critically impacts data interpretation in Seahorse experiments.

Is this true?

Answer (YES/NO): YES